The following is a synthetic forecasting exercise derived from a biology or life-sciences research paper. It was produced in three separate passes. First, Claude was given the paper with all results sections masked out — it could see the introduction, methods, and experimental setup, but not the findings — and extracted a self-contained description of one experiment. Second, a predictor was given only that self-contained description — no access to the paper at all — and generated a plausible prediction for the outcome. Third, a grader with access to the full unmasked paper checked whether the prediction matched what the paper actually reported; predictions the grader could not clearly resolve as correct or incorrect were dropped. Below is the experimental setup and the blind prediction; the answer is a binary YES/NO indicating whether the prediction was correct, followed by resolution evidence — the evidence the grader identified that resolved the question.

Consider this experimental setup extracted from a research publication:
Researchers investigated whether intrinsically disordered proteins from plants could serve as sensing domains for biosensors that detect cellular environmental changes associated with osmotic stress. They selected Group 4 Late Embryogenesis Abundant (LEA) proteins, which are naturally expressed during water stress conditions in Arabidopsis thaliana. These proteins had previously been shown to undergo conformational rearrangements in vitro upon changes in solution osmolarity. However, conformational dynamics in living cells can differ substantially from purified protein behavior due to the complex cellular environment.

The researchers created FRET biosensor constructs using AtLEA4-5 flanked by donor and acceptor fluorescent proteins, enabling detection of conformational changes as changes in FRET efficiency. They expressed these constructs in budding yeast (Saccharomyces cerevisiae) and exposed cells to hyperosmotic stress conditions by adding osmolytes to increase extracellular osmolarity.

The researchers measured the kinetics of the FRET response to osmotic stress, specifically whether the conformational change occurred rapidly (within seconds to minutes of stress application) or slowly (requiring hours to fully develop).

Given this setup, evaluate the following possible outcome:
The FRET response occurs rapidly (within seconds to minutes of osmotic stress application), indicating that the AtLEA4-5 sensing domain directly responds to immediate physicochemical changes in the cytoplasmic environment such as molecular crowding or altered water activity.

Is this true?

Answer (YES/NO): YES